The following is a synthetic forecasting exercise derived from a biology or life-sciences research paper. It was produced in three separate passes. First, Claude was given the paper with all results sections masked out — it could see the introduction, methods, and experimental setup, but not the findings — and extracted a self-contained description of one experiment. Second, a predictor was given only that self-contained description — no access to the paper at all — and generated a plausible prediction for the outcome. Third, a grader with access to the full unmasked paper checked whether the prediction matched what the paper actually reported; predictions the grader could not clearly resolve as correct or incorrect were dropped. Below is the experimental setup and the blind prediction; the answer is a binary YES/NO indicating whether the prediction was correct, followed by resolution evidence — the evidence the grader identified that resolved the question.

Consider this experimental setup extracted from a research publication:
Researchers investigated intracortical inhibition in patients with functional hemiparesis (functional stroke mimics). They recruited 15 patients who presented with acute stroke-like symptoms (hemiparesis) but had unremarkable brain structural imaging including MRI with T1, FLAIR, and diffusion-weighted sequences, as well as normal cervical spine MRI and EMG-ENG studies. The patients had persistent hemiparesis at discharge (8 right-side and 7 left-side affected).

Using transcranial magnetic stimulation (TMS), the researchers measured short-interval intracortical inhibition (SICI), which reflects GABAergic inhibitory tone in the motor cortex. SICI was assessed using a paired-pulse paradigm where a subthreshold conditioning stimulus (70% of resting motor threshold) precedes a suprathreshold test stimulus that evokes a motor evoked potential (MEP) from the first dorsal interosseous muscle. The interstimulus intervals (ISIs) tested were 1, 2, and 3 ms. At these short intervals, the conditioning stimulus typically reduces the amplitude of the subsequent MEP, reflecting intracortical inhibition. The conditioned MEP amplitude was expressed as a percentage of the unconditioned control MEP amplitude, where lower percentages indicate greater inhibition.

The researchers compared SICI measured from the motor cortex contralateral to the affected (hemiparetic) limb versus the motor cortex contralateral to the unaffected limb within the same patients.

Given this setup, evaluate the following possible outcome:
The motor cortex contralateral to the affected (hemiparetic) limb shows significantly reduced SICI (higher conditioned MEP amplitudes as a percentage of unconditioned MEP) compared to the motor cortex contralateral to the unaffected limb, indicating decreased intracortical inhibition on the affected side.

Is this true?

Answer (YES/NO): NO